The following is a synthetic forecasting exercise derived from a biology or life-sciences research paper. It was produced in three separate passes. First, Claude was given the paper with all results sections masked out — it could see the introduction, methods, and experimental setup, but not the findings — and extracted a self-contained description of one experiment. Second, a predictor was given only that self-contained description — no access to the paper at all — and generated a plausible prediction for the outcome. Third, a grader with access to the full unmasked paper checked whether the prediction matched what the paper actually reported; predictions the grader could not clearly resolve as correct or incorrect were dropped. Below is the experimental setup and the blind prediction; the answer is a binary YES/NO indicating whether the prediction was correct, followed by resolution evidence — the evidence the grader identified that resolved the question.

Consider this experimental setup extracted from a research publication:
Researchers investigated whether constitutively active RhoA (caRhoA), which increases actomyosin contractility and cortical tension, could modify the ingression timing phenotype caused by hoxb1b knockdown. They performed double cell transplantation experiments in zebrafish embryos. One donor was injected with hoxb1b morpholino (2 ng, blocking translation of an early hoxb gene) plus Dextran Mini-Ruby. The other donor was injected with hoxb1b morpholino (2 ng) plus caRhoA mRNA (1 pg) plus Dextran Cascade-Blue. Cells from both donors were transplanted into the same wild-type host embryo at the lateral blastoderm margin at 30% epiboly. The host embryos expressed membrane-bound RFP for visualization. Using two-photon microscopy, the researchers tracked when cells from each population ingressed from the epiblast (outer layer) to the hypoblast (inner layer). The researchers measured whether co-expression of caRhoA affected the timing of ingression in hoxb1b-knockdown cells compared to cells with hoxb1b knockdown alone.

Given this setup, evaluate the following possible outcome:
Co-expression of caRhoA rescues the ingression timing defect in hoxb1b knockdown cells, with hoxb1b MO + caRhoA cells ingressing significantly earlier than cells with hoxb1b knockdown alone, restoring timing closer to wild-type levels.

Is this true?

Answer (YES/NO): YES